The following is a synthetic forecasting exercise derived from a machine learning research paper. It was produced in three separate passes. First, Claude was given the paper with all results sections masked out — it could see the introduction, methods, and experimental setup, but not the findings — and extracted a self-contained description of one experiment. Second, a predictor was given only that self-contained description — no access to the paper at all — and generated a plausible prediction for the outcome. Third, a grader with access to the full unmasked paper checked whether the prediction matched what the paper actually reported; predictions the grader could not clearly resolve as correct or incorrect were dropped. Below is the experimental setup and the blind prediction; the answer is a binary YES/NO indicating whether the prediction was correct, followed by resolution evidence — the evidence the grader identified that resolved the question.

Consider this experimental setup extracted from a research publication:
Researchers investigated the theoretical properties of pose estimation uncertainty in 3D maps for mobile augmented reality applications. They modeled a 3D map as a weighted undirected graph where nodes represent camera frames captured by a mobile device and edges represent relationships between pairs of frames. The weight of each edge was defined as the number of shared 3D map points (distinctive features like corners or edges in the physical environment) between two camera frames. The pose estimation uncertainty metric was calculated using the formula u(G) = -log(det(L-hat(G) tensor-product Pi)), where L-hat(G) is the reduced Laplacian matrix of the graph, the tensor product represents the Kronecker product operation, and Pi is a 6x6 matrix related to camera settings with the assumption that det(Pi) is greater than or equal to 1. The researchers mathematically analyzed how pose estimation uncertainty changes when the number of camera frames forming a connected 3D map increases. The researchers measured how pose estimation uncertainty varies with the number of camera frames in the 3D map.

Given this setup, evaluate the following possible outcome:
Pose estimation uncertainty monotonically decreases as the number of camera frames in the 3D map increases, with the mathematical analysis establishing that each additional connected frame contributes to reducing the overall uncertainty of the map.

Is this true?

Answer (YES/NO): YES